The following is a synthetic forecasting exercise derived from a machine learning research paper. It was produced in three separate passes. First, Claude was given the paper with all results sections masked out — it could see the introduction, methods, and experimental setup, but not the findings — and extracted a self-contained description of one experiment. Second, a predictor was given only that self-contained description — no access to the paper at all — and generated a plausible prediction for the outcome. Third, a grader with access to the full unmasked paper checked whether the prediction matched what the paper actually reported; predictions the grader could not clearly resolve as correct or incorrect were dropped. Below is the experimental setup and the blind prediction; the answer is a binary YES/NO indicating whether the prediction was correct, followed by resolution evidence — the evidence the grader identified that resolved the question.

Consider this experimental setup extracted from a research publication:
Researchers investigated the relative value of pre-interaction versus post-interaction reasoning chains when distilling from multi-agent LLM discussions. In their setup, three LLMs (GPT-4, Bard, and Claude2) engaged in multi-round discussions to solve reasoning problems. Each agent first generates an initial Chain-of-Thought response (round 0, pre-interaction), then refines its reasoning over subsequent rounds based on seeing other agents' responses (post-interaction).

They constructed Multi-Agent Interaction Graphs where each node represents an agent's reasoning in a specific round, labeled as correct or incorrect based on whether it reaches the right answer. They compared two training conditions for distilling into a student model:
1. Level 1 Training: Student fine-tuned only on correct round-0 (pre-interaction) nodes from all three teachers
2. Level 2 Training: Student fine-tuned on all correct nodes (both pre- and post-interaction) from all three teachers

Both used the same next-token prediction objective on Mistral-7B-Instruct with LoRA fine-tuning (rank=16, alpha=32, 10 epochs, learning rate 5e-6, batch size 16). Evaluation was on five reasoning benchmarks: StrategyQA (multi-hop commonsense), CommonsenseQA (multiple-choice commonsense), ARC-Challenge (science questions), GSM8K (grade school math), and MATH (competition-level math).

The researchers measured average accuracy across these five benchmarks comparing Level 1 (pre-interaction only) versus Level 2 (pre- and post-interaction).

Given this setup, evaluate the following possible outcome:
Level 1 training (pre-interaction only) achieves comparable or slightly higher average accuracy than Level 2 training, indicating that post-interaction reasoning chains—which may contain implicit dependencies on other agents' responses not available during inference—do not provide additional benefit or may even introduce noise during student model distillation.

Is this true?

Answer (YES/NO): NO